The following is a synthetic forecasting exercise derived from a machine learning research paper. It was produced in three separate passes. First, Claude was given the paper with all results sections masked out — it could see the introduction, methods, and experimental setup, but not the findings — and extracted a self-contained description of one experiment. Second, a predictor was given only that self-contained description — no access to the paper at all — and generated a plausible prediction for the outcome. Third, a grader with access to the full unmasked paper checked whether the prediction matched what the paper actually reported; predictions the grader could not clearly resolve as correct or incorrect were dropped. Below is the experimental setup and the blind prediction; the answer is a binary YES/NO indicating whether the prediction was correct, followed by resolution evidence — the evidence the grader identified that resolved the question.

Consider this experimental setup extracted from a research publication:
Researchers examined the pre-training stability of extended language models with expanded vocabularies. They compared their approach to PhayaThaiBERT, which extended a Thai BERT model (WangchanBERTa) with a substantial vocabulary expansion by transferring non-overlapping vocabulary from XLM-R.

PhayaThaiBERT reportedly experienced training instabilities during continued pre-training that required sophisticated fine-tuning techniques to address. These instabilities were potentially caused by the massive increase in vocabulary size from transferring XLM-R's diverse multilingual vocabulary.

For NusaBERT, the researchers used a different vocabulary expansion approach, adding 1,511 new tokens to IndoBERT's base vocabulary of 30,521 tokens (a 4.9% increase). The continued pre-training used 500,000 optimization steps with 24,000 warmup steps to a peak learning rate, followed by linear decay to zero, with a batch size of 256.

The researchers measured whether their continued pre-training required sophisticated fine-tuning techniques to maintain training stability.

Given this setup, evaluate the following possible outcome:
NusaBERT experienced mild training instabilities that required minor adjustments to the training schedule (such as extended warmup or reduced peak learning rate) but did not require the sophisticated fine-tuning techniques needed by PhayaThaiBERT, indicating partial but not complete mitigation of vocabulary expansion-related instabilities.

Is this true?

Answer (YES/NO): NO